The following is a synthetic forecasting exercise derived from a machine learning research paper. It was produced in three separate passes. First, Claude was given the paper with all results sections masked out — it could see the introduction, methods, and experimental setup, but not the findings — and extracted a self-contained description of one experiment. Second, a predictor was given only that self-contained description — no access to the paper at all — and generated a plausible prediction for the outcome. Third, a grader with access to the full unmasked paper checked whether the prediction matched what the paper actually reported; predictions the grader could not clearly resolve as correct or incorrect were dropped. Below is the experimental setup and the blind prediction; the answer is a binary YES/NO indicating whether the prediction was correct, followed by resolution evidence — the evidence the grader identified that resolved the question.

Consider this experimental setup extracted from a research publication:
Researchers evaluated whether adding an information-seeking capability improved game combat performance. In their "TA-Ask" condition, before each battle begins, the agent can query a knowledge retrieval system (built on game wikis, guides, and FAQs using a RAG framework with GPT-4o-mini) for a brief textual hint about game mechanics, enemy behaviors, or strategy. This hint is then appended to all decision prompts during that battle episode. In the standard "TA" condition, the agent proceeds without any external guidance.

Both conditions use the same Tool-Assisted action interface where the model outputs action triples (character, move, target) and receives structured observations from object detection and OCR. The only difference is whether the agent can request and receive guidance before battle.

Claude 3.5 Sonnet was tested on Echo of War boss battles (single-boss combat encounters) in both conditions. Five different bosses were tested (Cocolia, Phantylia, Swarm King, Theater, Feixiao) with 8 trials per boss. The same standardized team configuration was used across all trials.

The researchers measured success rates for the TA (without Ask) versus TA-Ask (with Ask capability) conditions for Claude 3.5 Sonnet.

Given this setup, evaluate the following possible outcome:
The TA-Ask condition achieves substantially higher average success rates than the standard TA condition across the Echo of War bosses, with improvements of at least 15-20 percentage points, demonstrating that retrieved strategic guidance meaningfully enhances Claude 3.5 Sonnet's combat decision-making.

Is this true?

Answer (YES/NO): NO